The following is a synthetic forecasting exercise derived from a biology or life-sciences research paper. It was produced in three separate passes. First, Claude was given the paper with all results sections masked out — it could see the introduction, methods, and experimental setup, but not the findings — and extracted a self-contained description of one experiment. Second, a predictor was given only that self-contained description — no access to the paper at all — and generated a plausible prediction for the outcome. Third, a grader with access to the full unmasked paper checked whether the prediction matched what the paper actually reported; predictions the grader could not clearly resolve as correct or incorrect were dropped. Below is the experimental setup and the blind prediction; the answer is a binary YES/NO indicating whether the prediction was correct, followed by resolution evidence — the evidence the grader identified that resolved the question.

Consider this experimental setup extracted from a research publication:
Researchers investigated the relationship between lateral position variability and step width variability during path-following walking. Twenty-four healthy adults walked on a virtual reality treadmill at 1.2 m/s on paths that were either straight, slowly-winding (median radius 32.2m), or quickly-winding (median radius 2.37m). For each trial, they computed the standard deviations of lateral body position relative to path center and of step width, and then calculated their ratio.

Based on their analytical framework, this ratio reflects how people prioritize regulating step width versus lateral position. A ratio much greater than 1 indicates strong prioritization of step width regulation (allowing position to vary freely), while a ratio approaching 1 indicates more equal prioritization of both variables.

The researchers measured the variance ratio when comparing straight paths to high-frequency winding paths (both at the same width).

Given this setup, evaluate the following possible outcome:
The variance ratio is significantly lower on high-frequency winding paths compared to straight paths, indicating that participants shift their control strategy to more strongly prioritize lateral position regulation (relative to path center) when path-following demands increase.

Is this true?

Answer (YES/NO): YES